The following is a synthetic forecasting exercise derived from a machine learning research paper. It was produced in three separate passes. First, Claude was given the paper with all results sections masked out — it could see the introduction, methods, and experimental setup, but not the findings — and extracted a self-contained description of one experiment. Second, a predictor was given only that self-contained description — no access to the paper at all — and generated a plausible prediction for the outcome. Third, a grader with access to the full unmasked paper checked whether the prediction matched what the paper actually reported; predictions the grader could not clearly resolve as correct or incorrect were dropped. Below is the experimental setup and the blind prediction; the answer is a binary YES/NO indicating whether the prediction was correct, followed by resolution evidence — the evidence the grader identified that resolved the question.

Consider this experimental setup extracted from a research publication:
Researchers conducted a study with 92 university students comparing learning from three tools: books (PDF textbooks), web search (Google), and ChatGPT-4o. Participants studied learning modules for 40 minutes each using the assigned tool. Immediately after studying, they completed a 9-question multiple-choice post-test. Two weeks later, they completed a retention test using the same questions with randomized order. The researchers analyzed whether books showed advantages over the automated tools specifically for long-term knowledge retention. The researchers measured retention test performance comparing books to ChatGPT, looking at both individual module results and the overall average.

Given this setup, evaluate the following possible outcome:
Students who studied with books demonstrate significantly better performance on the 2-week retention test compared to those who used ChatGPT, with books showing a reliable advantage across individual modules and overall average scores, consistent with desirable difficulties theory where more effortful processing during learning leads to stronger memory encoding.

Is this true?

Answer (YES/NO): NO